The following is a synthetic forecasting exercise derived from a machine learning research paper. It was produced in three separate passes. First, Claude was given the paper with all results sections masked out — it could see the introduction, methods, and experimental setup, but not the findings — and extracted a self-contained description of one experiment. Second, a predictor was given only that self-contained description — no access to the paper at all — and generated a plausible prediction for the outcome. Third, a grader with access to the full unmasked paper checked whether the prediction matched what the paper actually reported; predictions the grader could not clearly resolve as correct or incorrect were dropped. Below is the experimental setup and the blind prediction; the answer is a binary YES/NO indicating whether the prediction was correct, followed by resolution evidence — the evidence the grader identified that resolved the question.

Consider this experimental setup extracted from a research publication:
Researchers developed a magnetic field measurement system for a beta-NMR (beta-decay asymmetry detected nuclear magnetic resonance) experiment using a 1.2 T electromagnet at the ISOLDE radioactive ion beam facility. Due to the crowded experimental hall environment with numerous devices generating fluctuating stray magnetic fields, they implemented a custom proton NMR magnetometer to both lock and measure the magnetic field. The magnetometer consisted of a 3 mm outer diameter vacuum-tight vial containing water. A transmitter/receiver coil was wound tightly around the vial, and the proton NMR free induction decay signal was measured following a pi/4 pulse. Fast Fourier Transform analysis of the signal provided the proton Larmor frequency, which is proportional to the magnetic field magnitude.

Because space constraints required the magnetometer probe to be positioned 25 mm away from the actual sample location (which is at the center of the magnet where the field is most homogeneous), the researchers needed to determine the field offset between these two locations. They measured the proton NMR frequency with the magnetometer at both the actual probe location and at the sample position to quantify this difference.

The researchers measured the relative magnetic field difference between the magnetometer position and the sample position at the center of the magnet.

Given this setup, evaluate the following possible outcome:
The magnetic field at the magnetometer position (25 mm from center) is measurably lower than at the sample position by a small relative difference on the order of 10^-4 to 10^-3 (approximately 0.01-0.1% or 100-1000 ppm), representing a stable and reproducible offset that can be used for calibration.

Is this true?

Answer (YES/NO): NO